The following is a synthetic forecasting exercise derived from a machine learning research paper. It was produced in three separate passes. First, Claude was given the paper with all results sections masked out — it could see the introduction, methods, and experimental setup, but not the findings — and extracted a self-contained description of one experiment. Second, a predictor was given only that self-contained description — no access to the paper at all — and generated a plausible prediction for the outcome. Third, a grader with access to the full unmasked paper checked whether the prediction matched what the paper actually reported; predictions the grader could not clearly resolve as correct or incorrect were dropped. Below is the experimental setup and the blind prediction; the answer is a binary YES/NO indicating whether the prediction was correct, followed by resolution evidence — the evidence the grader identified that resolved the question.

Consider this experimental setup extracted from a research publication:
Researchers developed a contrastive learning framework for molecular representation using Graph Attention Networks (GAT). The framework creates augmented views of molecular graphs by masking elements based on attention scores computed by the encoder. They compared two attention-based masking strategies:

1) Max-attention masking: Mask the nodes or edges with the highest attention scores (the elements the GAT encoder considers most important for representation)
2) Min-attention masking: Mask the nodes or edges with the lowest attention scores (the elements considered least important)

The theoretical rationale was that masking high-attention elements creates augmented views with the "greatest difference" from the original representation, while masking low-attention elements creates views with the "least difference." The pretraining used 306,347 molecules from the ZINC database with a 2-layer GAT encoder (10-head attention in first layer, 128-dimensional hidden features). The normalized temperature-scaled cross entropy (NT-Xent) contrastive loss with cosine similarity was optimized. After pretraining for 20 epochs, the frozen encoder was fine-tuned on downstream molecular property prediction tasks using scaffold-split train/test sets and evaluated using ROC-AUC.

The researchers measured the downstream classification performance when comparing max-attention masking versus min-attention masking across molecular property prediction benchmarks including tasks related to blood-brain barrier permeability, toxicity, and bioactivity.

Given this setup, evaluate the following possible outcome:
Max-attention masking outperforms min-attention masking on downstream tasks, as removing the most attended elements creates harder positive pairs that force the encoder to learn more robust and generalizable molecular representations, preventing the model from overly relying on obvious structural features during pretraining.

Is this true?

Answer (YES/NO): YES